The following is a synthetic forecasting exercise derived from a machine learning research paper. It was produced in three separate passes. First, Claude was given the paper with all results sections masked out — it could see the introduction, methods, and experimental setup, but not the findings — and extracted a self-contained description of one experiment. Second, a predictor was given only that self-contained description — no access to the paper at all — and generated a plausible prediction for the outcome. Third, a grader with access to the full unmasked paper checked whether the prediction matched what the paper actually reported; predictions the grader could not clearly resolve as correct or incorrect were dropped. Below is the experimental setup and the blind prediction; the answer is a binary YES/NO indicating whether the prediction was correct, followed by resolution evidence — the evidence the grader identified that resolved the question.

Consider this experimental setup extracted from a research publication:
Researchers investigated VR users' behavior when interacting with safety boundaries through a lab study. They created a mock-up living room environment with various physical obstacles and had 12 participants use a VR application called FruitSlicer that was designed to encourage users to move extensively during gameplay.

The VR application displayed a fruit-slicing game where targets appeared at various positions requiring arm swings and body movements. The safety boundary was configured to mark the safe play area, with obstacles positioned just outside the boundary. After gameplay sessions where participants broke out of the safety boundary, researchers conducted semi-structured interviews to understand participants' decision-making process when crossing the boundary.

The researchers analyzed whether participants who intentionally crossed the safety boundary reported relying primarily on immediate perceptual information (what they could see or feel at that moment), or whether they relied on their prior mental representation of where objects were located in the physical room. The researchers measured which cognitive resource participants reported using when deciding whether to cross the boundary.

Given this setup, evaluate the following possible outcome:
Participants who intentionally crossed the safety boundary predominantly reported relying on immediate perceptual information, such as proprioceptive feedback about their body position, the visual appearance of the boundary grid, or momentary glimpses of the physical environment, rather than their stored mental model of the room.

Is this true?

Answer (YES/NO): NO